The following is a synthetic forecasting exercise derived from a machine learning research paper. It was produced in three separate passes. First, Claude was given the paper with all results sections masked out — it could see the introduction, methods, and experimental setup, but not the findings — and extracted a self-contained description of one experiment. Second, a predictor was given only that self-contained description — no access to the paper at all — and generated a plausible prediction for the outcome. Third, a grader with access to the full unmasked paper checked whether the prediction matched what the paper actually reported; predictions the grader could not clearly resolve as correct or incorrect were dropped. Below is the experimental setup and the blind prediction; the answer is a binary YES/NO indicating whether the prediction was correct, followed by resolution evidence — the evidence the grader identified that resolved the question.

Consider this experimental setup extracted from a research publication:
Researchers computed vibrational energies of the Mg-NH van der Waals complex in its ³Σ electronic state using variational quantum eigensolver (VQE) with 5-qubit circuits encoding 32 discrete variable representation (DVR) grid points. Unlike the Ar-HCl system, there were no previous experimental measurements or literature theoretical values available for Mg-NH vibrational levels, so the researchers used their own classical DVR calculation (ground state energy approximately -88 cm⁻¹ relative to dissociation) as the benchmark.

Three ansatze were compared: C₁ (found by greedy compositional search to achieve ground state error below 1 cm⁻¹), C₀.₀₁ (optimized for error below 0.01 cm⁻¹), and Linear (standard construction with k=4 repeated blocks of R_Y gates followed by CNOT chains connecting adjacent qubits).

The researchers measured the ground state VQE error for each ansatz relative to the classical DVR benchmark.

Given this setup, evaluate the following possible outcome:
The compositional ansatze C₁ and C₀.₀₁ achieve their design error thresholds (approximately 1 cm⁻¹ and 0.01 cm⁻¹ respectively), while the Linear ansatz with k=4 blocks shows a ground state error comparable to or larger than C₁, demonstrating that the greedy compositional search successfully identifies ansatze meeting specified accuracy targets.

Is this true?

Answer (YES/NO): NO